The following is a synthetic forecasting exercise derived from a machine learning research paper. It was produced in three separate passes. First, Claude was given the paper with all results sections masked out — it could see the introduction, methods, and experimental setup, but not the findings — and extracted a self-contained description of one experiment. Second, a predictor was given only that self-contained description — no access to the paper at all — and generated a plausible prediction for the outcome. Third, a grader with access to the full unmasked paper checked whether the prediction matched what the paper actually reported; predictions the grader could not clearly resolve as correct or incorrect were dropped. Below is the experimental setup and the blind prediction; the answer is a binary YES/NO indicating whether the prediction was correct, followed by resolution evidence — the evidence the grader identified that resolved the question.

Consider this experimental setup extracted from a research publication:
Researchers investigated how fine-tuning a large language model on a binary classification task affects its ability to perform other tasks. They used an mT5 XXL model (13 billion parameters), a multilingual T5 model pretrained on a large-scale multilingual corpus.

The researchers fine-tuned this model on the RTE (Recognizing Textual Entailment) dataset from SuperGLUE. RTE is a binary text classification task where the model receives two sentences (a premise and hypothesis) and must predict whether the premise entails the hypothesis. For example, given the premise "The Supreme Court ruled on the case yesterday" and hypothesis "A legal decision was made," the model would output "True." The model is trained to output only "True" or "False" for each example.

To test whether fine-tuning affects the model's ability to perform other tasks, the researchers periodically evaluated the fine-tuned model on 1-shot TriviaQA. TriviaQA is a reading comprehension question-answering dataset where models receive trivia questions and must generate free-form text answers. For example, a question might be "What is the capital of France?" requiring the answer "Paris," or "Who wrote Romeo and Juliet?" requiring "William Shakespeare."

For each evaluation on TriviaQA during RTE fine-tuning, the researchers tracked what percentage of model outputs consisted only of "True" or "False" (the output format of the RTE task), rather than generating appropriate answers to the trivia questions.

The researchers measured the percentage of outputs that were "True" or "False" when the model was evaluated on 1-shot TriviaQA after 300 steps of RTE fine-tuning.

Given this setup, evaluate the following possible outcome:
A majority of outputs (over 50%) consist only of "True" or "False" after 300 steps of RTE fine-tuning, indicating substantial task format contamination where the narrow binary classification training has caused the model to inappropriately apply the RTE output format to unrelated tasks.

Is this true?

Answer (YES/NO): YES